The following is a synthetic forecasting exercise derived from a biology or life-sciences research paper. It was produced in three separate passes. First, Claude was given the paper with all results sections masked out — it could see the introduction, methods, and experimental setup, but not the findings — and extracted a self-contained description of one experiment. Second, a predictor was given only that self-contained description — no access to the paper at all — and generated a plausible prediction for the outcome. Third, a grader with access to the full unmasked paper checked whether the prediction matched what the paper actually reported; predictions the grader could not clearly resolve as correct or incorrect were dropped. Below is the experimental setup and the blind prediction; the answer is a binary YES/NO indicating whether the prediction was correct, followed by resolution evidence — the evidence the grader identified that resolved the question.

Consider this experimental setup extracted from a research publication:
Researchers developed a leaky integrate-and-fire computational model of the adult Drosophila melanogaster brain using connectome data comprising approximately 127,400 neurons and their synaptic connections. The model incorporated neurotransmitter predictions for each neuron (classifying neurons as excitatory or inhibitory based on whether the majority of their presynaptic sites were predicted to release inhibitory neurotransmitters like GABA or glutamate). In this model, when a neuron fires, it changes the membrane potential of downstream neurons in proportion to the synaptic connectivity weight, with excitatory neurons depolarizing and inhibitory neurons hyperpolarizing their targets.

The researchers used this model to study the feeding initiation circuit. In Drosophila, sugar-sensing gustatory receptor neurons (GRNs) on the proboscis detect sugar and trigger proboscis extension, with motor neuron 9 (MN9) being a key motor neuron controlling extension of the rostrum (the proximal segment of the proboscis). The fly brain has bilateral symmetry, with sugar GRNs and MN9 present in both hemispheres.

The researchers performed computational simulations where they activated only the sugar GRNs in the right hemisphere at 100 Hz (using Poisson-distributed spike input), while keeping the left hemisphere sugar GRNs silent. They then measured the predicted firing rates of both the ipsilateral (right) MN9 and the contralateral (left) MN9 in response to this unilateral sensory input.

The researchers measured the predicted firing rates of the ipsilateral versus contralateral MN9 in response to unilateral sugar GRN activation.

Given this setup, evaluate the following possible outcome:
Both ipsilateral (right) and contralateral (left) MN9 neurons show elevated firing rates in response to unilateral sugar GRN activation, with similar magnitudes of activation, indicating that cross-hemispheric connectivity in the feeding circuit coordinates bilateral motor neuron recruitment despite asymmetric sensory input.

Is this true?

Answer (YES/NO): NO